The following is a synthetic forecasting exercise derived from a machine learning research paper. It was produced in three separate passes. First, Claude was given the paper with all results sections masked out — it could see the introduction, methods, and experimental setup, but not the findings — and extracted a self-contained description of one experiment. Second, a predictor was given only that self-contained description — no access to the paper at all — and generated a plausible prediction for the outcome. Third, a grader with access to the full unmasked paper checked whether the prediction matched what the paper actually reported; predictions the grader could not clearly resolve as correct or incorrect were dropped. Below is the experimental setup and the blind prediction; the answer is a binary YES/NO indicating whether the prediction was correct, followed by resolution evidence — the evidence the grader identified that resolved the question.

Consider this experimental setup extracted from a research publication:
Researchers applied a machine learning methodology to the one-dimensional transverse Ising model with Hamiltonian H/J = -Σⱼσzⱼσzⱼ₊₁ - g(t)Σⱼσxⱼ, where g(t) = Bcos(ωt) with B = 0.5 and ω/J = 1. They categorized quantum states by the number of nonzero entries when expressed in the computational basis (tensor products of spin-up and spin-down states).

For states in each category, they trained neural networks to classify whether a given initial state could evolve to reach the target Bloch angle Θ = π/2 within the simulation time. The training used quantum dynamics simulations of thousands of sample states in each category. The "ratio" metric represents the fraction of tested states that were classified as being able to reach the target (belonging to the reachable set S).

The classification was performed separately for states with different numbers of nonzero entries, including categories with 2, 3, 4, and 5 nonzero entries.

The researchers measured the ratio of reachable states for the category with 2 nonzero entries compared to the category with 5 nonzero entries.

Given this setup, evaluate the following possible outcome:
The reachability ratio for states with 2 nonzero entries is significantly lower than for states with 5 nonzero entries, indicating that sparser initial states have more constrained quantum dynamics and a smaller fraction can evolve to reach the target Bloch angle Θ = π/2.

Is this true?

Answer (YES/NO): NO